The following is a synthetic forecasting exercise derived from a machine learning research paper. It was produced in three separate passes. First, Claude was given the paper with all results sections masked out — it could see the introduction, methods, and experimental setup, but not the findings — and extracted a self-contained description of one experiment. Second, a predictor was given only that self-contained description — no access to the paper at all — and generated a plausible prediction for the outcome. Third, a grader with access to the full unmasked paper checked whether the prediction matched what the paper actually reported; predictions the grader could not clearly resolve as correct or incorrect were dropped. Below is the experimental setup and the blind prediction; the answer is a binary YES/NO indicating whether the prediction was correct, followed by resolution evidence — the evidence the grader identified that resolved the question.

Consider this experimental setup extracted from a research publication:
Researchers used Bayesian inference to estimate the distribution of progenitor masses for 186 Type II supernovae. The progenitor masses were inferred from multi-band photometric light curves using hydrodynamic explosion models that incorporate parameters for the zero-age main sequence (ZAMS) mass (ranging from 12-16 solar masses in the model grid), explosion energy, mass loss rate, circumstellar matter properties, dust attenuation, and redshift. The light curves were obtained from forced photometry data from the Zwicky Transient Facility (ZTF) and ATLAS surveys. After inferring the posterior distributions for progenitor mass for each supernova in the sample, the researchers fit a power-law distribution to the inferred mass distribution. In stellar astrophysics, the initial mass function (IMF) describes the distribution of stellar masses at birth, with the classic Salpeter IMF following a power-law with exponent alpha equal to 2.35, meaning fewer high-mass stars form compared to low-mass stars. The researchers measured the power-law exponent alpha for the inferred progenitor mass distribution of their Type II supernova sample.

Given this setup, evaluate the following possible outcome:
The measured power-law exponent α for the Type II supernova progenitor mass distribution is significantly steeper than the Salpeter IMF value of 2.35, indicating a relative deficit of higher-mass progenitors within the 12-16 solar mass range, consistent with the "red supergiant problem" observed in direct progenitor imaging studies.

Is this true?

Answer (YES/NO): NO